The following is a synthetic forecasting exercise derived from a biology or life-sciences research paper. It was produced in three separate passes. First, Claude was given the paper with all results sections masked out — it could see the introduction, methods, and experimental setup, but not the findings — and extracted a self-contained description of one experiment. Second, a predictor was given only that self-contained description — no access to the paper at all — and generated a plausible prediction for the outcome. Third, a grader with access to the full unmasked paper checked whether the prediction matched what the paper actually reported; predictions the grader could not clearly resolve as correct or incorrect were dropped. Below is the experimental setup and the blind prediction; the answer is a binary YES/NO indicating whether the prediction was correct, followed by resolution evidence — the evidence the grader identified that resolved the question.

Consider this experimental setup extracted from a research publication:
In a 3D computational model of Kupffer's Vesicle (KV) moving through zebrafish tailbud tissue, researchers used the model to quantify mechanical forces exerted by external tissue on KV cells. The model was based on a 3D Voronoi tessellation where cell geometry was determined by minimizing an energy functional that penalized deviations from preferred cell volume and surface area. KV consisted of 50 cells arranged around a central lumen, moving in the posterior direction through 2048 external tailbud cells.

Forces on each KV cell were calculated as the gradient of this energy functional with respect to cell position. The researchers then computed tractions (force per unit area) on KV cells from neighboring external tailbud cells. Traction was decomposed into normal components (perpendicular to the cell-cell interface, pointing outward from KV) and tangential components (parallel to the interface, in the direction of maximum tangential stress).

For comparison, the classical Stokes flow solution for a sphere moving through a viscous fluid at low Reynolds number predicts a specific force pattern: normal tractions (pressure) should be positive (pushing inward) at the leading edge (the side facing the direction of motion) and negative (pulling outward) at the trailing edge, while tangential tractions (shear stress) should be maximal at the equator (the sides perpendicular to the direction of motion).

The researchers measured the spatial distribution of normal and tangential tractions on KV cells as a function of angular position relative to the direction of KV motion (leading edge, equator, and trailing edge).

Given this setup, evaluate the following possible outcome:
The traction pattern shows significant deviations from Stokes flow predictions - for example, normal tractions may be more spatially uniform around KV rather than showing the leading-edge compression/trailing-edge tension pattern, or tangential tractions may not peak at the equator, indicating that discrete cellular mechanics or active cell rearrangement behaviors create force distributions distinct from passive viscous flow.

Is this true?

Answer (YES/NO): NO